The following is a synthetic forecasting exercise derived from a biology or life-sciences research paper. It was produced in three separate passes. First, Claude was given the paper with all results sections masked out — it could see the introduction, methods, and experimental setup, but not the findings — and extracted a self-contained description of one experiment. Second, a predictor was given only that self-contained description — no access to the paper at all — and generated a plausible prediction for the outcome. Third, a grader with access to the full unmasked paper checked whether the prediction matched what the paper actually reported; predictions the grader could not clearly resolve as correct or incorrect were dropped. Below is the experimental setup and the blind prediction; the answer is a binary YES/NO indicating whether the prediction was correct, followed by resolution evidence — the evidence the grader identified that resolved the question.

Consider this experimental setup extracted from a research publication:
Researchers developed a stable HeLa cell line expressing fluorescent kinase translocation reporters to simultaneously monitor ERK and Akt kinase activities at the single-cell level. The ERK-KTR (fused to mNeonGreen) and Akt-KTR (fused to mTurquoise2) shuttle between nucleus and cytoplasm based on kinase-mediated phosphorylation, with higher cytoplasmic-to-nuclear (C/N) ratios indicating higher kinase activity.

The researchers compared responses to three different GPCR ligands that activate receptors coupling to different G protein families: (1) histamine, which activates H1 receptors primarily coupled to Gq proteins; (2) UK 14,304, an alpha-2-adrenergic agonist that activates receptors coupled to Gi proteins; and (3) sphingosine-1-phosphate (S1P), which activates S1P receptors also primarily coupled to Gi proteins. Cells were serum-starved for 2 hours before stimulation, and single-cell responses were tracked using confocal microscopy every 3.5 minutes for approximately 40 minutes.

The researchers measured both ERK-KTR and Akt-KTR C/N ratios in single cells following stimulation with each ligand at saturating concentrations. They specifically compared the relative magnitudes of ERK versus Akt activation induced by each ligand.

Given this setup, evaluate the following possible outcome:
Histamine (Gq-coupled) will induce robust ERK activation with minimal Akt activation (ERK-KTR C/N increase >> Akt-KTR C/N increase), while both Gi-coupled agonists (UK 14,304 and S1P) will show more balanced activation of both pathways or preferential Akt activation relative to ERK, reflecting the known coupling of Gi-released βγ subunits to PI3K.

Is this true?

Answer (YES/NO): NO